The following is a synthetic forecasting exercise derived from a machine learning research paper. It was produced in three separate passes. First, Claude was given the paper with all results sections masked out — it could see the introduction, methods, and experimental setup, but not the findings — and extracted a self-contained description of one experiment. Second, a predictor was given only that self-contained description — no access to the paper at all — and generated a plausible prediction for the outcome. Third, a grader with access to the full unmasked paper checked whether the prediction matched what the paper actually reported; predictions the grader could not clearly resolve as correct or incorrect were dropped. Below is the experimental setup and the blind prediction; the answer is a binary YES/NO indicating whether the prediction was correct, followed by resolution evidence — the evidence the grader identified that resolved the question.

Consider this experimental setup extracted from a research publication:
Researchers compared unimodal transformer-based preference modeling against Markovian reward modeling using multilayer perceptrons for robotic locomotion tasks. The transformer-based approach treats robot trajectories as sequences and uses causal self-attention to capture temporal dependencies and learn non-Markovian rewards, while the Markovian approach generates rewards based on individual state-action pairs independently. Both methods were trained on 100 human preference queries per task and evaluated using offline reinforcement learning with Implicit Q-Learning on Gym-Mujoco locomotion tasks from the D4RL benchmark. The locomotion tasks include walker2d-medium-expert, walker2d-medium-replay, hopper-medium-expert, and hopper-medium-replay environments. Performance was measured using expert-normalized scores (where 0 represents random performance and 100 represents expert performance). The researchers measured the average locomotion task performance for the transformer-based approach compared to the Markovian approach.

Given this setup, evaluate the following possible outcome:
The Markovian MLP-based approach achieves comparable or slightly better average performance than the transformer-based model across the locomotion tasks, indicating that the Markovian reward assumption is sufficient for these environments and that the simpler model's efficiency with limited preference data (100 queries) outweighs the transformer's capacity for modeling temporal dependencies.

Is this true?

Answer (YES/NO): NO